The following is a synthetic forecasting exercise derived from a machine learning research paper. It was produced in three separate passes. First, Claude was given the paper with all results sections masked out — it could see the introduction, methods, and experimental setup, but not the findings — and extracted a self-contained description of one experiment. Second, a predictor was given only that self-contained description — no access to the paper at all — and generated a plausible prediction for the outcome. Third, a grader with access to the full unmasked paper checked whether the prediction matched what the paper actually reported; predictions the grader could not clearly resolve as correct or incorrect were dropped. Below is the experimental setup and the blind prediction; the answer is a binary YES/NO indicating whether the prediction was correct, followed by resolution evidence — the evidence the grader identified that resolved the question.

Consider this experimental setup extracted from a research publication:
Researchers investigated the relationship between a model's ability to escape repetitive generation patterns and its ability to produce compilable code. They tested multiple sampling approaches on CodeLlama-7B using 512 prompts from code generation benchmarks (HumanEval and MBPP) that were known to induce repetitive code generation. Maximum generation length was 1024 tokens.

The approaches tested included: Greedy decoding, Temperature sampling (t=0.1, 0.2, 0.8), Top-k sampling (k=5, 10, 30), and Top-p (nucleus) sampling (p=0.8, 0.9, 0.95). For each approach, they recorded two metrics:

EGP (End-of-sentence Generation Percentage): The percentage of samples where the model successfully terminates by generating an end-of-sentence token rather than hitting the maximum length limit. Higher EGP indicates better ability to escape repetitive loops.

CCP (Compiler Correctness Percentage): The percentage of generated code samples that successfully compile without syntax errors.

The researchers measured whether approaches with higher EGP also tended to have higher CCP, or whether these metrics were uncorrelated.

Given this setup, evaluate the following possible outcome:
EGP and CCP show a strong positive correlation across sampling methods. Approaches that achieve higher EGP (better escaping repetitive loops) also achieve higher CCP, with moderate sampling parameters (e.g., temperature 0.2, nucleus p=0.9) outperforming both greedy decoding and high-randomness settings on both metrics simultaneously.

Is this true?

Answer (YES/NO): NO